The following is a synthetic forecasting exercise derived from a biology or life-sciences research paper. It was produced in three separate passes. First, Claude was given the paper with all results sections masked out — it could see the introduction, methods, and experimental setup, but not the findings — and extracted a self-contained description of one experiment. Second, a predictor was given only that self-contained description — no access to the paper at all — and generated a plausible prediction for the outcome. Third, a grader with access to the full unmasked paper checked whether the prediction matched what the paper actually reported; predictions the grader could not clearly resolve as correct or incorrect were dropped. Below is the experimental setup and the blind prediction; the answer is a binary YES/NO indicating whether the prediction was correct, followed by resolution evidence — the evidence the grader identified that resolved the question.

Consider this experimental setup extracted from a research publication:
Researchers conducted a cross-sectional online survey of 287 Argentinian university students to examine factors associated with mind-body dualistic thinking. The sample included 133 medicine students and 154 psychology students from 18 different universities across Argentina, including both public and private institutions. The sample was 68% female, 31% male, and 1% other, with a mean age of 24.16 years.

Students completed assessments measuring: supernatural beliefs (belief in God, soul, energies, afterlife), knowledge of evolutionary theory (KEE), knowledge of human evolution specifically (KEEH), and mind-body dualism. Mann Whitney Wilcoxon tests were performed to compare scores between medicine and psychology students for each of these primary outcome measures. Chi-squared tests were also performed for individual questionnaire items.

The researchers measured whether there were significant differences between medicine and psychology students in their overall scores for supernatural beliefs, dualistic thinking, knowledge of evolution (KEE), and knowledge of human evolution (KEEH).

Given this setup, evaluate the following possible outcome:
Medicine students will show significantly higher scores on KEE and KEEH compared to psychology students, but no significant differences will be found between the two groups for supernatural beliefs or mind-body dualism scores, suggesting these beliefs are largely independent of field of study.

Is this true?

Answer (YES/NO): NO